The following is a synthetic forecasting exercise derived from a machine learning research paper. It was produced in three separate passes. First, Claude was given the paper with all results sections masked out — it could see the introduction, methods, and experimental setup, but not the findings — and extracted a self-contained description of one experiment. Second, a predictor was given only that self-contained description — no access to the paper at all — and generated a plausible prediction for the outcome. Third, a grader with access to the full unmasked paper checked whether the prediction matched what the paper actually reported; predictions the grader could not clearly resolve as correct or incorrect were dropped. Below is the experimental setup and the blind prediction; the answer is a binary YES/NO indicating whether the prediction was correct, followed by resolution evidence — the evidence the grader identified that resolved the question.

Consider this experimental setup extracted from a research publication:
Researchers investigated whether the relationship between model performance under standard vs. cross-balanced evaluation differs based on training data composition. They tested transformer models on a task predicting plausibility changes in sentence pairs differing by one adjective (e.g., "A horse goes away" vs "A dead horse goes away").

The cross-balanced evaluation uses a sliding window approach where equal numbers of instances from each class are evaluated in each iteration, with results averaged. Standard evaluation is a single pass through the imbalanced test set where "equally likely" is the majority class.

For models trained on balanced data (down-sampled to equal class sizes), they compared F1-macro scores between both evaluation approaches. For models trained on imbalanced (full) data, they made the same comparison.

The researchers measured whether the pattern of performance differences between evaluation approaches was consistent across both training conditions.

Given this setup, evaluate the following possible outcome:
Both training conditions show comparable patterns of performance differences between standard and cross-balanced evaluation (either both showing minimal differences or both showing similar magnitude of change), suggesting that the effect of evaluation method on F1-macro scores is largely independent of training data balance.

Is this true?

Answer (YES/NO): NO